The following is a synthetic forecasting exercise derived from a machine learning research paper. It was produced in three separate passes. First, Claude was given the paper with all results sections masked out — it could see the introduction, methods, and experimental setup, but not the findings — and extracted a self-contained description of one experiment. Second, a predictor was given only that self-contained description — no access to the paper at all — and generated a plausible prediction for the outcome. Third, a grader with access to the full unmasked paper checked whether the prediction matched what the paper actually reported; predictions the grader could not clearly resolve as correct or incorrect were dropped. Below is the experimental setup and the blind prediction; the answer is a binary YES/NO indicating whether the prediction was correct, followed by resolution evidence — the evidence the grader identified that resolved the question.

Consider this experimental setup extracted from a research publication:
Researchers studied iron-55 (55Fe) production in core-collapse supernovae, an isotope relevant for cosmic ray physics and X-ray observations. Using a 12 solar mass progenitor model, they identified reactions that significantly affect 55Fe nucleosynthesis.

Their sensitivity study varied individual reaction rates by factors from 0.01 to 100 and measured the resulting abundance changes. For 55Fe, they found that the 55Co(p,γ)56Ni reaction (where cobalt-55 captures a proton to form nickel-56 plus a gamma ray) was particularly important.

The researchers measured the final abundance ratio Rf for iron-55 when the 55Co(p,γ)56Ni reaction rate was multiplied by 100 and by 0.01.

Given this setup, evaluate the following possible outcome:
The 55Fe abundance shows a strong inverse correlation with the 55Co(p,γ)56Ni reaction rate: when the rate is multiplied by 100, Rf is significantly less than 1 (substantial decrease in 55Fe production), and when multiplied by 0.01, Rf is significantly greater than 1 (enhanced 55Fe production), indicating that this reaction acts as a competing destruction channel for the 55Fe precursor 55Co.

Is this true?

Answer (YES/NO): YES